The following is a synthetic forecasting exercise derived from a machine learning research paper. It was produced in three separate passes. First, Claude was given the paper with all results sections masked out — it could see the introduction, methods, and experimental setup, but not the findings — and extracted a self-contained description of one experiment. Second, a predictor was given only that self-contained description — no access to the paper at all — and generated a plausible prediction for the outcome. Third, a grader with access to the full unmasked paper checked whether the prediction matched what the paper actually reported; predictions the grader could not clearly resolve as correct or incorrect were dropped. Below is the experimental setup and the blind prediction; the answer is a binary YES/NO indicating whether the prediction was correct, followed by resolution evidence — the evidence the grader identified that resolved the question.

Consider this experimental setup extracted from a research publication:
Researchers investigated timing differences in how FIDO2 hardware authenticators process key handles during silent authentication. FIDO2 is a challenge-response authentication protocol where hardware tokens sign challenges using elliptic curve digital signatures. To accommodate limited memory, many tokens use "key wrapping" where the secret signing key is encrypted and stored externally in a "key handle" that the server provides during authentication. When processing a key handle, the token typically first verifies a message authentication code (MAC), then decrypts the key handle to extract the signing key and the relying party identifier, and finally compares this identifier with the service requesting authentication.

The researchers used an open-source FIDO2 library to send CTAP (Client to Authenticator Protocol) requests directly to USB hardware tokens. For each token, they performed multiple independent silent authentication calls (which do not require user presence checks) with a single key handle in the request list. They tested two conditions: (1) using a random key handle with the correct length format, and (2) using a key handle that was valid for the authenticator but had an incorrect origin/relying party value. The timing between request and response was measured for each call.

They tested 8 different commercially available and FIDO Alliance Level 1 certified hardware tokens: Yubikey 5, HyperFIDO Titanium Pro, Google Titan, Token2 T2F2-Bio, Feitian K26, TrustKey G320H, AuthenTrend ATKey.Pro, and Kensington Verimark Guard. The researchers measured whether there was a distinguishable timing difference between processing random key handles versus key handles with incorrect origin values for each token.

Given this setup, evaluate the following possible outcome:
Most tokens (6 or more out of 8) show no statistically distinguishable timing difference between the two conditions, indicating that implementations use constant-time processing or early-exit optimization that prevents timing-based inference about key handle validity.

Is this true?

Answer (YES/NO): YES